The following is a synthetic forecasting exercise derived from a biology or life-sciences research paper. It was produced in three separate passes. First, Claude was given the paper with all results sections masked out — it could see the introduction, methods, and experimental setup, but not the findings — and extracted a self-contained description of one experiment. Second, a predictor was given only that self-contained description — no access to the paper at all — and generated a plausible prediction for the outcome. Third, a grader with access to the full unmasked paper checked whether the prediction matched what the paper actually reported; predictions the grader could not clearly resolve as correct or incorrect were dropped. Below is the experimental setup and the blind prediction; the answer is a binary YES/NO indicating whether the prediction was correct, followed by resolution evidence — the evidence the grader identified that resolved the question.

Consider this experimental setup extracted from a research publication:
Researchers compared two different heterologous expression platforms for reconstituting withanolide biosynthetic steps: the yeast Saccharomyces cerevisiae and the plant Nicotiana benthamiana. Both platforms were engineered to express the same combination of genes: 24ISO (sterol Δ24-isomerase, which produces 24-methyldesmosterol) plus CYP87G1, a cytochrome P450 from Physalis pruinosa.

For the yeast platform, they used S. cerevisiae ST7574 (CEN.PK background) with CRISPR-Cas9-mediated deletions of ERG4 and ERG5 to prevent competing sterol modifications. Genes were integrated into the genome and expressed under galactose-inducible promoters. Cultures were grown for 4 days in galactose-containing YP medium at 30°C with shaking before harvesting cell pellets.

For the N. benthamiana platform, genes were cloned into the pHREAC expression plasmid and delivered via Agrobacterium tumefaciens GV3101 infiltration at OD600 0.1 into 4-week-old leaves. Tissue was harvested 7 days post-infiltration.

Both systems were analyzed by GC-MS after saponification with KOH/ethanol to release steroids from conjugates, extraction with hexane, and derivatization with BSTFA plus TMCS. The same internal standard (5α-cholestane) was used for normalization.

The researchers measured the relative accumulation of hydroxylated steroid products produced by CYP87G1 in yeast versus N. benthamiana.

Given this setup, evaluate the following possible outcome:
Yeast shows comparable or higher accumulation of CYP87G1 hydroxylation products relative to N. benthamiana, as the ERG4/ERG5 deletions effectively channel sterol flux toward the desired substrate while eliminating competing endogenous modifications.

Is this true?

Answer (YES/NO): NO